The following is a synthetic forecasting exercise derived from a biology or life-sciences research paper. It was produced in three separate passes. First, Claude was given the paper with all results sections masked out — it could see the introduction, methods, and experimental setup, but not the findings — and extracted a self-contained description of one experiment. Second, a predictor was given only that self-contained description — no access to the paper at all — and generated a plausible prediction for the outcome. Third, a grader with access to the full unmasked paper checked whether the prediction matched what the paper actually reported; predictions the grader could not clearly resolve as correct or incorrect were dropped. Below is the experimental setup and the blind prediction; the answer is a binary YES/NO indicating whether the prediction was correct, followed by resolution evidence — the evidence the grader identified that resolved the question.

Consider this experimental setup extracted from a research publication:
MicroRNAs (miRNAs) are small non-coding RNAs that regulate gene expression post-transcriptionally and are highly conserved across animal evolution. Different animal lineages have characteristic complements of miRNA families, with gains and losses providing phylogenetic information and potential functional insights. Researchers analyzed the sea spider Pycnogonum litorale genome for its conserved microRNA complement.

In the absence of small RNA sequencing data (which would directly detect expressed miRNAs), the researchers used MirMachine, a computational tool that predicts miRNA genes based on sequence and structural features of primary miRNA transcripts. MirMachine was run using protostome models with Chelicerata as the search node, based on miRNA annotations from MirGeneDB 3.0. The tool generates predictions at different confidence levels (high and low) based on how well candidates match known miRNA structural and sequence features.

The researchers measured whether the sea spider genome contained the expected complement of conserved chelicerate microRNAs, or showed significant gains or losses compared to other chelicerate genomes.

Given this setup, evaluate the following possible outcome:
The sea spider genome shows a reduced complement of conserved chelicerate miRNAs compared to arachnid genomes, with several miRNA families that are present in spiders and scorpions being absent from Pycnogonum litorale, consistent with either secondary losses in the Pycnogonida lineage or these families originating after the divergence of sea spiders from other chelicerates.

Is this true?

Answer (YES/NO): YES